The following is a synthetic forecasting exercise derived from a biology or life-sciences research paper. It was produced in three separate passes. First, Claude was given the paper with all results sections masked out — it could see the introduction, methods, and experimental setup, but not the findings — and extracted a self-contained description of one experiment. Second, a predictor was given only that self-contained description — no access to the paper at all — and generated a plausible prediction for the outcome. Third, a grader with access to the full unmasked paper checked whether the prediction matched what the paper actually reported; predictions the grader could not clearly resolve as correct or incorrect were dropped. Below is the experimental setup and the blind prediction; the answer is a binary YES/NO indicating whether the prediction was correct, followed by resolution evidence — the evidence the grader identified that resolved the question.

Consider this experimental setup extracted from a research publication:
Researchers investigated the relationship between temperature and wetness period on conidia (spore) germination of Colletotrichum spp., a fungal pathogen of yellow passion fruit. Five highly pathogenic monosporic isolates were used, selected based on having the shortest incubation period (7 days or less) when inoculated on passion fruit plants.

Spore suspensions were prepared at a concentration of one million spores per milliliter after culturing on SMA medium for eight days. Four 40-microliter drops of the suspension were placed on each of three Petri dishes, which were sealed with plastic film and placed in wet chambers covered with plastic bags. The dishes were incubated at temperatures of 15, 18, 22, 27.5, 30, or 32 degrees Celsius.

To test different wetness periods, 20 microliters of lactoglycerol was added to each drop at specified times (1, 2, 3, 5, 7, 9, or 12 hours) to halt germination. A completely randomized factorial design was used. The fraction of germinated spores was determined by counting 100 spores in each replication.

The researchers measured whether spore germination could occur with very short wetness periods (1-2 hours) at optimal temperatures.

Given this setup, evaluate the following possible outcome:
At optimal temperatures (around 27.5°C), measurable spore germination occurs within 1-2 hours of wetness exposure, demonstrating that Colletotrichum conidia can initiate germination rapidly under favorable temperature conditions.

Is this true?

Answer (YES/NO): YES